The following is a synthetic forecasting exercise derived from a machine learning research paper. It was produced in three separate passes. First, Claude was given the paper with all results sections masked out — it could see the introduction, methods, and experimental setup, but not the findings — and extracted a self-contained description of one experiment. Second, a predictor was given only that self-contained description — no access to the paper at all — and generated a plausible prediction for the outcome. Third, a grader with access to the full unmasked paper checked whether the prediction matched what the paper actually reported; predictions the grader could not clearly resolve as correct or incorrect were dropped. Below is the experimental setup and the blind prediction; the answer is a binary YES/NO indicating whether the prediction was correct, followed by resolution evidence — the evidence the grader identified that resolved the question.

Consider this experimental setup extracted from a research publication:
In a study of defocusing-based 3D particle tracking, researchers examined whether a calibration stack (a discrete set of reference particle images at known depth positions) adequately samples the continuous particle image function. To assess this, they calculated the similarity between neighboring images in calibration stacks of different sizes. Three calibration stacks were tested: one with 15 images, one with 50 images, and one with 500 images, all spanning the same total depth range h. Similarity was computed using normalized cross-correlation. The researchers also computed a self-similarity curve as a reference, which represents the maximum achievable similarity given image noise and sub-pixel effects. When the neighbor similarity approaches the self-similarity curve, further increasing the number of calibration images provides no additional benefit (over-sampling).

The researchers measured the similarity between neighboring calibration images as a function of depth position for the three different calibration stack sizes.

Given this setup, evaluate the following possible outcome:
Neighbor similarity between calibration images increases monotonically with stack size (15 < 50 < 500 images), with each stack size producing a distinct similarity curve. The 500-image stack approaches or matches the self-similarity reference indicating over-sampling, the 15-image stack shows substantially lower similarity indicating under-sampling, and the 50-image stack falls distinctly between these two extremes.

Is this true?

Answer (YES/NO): NO